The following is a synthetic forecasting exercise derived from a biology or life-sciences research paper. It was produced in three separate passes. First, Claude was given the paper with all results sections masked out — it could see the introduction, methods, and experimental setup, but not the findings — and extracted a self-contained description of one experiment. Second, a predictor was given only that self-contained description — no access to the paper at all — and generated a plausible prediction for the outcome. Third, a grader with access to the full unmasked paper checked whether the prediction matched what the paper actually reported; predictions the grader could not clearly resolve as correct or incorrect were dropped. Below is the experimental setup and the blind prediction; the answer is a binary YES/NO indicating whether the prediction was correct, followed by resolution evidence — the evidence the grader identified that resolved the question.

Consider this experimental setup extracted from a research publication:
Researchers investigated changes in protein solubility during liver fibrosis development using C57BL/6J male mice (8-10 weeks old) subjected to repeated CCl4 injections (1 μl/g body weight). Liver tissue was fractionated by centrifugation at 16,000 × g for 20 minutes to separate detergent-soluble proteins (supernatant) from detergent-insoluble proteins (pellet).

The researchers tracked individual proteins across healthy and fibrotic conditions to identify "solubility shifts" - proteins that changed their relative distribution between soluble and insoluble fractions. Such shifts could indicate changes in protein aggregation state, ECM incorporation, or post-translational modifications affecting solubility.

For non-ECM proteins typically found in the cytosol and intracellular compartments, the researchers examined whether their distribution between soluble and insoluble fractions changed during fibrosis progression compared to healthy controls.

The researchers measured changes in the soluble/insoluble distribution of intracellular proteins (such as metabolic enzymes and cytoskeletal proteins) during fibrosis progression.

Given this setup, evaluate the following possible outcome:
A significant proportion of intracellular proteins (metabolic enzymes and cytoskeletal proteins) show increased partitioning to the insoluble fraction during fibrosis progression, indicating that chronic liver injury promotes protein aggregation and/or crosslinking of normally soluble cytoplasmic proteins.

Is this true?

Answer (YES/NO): NO